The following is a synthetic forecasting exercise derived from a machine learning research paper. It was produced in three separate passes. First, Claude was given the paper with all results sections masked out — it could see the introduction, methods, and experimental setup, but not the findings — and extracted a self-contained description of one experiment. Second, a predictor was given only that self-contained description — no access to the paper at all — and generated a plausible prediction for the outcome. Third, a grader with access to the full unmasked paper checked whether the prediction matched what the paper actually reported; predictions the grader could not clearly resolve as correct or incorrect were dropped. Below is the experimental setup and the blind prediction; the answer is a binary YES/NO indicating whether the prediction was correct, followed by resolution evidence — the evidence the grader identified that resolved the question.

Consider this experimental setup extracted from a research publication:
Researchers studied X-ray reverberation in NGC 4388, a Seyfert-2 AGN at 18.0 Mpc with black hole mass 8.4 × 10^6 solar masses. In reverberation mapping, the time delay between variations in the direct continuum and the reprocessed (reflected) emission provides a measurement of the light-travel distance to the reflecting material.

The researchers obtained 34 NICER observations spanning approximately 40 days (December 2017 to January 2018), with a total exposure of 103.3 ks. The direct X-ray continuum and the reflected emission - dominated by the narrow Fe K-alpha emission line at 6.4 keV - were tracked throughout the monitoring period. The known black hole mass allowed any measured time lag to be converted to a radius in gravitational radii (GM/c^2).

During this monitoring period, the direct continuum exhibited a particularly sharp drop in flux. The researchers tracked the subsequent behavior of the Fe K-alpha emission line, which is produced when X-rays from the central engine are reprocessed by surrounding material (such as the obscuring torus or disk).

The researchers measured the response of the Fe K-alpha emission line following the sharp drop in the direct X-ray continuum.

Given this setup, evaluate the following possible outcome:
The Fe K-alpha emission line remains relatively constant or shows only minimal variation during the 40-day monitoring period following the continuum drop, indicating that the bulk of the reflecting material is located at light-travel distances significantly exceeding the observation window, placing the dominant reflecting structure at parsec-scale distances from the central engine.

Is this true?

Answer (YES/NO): NO